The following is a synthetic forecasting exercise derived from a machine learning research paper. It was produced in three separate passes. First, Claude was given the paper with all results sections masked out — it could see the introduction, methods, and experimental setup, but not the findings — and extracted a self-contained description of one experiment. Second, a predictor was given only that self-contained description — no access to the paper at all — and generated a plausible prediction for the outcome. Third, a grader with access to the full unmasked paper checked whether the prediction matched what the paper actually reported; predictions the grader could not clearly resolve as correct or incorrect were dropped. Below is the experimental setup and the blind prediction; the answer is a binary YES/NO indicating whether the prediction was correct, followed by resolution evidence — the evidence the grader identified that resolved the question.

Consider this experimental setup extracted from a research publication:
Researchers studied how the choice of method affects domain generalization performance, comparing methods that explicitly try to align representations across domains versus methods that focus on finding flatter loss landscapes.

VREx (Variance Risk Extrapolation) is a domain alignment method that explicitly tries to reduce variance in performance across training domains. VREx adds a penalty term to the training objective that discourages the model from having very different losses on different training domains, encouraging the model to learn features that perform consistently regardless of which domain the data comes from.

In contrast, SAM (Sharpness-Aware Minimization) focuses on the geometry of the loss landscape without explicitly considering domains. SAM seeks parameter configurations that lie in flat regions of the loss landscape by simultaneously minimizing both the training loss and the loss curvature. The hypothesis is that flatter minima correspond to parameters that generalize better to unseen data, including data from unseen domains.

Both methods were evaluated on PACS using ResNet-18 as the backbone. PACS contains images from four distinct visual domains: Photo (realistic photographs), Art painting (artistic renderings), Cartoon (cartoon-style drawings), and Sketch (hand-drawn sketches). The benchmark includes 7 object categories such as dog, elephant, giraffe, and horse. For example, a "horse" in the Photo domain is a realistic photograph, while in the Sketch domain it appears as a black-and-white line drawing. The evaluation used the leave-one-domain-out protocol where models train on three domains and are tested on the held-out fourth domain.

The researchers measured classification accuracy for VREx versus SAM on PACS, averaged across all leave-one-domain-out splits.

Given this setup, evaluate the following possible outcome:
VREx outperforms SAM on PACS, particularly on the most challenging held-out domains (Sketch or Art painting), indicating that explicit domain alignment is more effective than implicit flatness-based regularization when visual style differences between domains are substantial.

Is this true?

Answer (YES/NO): NO